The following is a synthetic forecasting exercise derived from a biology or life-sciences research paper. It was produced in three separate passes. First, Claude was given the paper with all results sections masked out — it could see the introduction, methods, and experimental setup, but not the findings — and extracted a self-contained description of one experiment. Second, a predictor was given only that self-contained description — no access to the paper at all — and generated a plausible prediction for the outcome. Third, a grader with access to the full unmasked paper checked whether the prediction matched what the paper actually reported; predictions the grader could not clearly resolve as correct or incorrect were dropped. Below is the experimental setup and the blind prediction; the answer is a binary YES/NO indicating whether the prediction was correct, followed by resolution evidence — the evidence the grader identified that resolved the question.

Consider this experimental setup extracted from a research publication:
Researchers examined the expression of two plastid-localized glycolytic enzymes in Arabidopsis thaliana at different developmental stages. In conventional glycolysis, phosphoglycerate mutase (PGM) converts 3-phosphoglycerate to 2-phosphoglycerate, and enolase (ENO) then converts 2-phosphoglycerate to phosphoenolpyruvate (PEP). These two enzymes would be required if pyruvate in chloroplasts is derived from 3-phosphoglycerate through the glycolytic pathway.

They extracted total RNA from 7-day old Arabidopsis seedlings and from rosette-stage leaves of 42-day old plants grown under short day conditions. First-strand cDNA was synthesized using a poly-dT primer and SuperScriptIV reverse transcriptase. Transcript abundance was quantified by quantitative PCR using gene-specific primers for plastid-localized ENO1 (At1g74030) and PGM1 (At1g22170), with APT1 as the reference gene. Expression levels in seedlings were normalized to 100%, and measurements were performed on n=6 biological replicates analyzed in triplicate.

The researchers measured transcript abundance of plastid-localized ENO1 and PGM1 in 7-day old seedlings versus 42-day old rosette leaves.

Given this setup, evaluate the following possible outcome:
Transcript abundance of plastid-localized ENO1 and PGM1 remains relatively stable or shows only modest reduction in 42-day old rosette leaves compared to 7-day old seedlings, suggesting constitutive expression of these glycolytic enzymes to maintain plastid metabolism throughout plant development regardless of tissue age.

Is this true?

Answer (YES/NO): NO